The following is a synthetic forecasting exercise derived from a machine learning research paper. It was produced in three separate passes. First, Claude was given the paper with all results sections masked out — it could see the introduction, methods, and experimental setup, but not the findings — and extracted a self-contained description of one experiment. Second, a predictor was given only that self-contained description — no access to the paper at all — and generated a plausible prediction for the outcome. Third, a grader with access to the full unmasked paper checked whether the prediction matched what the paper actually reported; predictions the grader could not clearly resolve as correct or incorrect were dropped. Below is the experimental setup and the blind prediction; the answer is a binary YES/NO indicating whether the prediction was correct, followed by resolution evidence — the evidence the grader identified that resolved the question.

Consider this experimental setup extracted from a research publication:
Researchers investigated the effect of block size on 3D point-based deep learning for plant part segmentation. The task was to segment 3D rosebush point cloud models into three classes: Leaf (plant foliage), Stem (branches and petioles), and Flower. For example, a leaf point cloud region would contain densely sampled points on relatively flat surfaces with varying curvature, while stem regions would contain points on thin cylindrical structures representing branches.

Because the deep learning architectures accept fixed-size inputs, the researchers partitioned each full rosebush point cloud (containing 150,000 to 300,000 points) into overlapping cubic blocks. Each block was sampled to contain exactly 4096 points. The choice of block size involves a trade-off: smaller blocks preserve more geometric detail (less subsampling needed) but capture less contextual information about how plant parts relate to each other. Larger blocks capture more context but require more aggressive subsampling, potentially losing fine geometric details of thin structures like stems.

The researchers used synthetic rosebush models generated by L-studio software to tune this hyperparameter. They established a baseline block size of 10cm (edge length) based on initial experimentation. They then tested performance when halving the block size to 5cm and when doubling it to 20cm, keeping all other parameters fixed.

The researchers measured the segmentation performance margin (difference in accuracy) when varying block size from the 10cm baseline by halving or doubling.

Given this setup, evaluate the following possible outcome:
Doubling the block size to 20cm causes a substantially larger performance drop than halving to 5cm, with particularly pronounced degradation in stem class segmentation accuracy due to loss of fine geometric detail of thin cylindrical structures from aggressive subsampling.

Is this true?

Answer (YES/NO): NO